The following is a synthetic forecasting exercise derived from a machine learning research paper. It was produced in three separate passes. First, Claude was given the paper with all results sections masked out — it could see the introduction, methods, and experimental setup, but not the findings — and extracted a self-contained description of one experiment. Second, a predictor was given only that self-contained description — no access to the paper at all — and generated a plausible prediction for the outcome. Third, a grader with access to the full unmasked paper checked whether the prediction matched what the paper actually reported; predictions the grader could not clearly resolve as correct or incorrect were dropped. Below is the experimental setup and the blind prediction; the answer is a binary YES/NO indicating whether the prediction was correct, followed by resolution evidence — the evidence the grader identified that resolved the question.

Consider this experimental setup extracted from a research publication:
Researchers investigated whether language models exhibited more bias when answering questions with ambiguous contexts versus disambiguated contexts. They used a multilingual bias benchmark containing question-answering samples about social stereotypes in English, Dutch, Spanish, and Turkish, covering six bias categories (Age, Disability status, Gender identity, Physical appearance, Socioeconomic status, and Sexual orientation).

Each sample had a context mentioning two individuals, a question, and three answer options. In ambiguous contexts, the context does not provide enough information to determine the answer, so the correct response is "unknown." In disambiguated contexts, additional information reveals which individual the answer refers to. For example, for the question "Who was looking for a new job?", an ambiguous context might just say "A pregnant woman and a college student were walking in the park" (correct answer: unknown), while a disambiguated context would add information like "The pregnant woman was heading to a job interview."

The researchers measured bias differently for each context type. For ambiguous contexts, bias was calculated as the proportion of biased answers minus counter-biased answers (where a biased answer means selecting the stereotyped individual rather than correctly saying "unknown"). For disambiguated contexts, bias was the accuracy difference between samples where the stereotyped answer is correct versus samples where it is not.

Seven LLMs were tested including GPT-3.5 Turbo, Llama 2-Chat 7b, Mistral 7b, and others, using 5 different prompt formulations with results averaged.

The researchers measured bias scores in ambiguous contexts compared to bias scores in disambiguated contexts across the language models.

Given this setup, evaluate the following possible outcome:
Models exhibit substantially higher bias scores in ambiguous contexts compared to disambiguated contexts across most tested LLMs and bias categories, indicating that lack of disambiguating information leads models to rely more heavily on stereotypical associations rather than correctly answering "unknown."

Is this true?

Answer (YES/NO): YES